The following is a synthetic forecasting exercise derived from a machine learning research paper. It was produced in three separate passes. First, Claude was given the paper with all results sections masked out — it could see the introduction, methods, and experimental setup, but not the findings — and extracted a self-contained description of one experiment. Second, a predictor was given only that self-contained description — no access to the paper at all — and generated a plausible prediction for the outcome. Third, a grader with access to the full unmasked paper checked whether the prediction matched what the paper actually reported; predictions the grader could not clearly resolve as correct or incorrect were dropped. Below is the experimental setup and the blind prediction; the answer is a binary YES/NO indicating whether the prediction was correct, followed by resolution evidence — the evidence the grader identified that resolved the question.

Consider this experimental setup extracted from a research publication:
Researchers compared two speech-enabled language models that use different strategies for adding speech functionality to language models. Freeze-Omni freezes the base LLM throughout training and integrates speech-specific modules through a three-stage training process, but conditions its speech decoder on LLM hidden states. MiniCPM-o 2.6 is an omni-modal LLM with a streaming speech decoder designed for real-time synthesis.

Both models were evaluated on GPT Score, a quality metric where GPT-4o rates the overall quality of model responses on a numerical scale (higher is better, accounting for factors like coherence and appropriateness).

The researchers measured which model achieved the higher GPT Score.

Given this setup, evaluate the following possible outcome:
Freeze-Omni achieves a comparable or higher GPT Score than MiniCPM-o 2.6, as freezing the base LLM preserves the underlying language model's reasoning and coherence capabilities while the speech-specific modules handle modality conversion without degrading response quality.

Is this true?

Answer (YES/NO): NO